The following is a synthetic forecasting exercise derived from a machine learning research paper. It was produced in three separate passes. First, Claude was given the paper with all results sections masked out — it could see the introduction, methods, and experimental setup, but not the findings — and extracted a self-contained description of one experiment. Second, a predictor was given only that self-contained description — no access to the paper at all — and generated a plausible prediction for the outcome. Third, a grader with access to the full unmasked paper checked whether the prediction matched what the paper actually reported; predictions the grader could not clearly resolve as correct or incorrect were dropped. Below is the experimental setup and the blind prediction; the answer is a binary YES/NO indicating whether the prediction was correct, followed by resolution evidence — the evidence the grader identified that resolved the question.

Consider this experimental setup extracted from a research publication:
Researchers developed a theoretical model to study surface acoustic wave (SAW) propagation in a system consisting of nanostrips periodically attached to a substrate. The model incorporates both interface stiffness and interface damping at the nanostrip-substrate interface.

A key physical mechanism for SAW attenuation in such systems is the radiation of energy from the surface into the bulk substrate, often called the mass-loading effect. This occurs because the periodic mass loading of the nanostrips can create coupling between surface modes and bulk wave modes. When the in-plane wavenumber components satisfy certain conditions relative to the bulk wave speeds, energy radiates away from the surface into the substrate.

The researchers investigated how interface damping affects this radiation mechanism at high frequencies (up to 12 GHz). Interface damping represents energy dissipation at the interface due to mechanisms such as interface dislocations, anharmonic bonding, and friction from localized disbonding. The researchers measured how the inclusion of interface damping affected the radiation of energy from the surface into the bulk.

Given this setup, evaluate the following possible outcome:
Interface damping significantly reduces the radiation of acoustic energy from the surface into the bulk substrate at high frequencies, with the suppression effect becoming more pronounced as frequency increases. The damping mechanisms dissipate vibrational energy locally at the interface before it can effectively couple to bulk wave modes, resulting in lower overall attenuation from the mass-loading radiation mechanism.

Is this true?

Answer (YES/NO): NO